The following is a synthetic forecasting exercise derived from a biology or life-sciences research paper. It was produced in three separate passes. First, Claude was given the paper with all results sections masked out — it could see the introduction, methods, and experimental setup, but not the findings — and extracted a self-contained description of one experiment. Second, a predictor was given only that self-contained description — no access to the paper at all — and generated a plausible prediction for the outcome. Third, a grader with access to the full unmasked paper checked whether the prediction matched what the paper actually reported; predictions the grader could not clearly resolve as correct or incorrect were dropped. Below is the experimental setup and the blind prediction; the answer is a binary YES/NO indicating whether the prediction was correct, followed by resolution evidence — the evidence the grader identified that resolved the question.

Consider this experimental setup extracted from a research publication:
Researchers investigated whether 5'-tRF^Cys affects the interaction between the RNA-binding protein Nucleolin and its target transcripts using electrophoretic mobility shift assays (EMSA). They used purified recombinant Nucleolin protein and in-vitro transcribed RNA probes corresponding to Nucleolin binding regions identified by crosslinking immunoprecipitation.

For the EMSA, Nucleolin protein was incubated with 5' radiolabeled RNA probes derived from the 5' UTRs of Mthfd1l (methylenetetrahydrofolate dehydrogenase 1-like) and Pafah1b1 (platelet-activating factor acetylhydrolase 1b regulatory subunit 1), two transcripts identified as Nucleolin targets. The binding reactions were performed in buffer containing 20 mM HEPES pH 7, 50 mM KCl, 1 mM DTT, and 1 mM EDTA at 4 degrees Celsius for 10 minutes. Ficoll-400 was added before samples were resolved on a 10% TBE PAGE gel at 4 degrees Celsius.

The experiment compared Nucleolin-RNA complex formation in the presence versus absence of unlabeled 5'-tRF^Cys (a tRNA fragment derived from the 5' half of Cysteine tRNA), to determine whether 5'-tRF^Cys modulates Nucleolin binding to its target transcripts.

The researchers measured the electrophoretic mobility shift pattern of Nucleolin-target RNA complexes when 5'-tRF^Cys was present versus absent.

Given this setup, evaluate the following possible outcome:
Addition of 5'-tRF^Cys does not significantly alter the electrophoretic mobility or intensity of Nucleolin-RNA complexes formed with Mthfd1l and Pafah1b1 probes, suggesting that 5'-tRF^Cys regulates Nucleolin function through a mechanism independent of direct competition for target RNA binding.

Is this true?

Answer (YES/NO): NO